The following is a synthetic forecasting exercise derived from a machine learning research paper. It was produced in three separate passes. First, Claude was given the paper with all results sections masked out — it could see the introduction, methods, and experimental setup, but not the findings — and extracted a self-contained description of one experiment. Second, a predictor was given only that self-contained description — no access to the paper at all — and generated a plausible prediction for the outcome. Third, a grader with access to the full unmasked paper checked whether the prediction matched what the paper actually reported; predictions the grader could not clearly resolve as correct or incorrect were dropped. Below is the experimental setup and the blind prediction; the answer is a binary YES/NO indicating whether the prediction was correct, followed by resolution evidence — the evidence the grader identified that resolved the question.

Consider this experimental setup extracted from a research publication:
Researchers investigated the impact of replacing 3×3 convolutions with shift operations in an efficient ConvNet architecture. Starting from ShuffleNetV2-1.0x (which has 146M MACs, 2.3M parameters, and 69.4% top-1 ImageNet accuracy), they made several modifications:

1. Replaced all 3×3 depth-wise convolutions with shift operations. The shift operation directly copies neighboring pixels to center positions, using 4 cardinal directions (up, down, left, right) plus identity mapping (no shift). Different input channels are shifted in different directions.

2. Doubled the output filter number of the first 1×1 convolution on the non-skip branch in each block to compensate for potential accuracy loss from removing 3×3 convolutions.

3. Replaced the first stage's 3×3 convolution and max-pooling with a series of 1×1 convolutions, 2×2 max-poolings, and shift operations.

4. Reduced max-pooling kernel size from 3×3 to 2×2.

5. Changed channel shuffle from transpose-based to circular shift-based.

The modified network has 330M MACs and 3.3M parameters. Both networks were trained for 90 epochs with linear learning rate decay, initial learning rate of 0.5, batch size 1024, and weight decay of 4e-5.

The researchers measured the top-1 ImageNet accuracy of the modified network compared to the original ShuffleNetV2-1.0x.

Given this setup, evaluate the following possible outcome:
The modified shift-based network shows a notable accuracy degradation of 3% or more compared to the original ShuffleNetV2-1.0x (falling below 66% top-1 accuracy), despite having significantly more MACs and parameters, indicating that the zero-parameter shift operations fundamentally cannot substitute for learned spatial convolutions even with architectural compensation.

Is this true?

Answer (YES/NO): NO